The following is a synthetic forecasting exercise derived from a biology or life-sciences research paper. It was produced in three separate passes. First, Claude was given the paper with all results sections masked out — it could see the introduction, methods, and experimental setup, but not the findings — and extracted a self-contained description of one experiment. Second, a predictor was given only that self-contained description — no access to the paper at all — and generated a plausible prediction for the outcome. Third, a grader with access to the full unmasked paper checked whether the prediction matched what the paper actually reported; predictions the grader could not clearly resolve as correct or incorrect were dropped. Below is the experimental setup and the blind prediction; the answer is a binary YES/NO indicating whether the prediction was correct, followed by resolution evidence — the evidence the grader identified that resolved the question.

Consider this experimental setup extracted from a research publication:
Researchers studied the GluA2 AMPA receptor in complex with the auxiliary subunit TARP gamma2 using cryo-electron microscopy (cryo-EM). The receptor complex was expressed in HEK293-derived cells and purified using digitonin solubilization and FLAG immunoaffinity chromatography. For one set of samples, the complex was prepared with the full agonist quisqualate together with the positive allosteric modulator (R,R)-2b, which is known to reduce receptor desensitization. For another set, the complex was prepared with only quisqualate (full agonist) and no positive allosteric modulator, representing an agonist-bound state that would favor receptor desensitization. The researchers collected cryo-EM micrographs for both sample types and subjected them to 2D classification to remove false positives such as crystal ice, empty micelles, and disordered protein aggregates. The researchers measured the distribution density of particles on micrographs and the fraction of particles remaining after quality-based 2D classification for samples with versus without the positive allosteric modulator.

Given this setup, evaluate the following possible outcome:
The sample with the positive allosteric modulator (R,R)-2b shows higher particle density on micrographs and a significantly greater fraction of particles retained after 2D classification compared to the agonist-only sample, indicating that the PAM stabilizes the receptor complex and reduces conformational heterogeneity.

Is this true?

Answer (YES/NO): YES